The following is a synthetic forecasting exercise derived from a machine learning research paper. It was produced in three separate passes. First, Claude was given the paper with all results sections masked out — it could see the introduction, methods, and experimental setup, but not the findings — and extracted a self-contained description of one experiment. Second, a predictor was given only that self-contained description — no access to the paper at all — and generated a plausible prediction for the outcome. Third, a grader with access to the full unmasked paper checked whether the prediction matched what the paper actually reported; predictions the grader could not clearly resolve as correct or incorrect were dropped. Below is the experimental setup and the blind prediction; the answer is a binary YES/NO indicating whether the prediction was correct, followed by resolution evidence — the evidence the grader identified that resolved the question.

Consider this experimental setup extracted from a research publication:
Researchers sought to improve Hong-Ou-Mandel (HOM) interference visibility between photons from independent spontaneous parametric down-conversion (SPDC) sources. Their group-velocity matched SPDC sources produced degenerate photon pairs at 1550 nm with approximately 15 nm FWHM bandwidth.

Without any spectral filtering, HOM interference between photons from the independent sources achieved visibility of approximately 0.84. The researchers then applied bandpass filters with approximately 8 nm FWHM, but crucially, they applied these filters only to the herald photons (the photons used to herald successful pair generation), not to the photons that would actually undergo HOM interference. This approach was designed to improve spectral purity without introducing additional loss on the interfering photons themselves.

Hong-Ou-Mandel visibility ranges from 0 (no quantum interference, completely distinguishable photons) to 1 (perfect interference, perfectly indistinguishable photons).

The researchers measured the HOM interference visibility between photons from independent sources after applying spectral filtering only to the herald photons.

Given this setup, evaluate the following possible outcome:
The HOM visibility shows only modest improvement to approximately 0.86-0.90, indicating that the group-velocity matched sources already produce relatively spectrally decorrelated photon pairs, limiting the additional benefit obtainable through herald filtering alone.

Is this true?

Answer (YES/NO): NO